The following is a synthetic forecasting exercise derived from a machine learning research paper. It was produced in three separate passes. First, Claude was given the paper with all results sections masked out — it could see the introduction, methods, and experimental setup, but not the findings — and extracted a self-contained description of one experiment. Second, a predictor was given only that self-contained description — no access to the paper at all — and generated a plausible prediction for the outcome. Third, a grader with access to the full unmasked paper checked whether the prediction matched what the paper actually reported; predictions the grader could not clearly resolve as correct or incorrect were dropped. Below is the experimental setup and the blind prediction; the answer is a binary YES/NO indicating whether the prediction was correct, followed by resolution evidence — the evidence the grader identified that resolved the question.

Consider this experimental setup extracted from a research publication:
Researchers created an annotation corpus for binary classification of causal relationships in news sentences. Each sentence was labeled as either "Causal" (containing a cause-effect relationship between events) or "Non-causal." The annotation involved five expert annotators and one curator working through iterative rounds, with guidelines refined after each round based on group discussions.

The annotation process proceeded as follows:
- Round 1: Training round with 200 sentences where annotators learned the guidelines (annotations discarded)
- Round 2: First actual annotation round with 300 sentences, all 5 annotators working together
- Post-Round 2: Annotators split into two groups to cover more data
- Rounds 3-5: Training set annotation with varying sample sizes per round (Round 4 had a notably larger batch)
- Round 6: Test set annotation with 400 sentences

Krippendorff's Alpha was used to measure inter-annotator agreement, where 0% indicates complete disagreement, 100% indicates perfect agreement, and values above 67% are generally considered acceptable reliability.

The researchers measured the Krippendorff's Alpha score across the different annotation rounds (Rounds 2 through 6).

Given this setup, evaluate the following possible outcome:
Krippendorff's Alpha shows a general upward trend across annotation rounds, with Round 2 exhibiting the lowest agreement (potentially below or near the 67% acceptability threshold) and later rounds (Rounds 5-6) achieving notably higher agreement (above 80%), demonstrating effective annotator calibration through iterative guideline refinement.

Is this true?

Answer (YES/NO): NO